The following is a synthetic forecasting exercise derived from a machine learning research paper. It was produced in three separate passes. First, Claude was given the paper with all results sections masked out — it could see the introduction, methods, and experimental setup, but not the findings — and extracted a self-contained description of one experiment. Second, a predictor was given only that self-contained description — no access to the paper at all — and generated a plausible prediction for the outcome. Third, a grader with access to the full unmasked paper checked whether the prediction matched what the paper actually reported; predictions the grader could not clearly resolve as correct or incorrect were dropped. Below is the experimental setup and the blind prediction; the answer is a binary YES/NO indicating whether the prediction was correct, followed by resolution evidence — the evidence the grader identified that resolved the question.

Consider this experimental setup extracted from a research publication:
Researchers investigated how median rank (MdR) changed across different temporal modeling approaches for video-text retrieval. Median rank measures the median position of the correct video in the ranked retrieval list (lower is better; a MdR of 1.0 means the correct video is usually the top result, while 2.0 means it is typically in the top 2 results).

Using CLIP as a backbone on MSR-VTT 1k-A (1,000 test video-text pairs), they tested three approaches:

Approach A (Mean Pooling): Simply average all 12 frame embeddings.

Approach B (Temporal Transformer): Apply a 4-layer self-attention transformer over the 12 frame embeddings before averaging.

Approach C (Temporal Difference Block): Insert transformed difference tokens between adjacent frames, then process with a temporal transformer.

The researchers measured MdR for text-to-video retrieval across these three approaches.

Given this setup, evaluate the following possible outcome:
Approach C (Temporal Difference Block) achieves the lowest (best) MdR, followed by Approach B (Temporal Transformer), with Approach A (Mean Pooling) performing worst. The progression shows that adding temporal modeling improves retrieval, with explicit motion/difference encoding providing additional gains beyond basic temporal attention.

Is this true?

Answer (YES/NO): NO